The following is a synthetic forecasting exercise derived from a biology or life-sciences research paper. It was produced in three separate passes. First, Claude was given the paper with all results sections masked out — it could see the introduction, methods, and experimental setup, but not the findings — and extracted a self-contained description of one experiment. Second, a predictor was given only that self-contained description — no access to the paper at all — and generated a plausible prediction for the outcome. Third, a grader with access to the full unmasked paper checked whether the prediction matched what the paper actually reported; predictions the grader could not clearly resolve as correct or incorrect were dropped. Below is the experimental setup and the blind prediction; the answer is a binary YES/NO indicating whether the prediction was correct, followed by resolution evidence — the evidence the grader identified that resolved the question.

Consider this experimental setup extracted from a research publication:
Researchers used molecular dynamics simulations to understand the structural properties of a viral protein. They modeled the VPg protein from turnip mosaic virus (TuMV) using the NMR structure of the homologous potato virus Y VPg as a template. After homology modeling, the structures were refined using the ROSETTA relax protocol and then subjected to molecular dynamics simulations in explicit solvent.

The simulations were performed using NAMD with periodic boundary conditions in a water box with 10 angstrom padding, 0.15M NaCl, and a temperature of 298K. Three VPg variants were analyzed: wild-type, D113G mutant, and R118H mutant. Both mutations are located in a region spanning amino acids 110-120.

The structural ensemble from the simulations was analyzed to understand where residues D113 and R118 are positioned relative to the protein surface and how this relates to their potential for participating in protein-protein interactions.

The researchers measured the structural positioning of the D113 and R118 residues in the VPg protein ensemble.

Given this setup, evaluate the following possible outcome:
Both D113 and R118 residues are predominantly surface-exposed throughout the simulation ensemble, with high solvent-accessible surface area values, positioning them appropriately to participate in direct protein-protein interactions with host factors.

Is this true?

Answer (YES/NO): YES